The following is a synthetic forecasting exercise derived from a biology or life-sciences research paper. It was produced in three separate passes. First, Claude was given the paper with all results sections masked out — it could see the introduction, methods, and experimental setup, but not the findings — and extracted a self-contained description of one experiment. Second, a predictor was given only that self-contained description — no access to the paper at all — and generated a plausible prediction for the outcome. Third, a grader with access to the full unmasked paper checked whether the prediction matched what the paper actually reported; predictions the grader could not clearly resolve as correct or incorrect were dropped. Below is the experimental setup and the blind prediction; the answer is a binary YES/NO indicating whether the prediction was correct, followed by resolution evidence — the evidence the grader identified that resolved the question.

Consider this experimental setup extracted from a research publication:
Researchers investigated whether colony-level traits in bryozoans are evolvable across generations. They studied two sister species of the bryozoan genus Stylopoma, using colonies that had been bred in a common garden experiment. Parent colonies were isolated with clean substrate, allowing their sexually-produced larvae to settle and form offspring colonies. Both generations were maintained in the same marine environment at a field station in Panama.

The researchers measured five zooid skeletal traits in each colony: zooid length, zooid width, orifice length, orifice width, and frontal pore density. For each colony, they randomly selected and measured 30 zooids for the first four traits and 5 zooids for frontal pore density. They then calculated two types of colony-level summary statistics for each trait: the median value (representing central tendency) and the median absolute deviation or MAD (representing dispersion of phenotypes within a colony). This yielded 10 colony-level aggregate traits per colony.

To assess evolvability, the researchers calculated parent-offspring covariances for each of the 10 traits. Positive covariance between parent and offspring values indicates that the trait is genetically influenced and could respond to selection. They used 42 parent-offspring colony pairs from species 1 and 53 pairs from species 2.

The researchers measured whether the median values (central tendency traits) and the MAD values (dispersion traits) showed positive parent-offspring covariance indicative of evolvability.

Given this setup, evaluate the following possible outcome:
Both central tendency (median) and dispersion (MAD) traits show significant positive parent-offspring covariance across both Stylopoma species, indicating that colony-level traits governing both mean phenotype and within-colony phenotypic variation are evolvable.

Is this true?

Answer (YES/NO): YES